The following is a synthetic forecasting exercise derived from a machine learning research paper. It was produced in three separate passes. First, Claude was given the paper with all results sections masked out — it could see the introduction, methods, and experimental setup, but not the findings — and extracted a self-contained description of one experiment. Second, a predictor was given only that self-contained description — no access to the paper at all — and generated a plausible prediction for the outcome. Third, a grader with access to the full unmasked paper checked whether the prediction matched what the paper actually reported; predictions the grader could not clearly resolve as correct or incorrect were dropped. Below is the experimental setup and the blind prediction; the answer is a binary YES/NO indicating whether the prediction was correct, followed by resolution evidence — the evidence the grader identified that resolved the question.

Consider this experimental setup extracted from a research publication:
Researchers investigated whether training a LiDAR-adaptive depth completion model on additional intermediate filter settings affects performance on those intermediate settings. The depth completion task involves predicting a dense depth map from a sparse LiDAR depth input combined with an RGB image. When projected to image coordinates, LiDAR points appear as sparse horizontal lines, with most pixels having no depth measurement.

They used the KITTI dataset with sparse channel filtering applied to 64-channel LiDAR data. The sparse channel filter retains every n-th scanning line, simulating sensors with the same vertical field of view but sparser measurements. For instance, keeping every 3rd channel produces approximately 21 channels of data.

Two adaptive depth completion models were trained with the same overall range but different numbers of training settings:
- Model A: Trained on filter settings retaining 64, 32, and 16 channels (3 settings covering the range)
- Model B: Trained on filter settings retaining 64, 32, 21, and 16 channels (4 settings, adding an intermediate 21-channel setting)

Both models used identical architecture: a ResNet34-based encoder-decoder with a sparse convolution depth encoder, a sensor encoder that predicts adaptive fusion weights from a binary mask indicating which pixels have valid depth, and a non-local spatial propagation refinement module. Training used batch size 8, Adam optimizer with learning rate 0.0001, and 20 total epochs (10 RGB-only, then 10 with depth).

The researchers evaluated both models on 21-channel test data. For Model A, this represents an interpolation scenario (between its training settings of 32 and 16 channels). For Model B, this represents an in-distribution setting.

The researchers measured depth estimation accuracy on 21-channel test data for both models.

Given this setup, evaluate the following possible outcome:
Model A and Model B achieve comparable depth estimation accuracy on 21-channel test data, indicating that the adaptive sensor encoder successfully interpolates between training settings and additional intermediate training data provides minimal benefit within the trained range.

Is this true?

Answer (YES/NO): YES